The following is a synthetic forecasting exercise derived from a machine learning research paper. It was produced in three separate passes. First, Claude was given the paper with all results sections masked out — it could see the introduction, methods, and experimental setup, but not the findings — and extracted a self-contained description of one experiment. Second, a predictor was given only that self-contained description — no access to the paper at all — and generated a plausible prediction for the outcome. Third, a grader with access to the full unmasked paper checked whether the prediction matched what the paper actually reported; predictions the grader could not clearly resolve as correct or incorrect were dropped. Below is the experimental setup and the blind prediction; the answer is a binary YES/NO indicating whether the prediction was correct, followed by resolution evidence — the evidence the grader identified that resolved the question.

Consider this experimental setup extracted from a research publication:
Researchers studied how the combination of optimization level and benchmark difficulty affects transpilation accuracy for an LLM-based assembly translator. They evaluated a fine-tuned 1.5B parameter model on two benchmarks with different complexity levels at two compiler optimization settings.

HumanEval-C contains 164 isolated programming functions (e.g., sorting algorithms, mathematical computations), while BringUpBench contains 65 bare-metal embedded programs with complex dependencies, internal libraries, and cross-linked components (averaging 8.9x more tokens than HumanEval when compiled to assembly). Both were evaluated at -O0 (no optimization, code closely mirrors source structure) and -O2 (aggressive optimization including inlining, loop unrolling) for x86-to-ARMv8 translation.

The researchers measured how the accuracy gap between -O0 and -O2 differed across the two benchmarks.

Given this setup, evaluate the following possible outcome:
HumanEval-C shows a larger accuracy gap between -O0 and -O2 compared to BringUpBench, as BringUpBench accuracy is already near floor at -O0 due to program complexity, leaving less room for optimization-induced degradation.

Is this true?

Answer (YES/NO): YES